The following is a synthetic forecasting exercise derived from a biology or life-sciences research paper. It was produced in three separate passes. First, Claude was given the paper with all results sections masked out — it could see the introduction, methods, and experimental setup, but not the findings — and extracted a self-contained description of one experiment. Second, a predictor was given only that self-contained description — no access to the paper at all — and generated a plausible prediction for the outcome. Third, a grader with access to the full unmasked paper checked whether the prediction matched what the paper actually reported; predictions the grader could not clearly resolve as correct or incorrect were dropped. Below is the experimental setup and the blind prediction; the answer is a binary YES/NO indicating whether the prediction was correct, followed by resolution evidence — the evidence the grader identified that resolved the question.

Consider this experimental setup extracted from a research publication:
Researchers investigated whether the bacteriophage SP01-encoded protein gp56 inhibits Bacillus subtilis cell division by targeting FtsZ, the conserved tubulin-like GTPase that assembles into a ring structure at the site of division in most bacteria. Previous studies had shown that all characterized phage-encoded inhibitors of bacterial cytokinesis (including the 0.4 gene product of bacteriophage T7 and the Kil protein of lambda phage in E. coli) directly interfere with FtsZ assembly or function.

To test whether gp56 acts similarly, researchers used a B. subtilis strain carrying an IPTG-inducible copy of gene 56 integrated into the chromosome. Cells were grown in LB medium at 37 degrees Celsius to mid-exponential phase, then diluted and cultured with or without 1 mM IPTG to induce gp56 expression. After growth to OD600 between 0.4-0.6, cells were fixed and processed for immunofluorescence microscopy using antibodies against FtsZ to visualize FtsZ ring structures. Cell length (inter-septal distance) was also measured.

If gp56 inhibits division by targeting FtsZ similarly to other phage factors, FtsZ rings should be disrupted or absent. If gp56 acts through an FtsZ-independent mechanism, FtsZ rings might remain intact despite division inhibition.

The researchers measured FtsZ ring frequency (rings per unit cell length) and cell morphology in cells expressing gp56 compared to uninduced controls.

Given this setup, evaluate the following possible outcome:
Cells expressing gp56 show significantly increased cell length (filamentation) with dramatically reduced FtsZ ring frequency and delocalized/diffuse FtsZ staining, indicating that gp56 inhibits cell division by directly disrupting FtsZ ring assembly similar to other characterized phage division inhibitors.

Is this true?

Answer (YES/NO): NO